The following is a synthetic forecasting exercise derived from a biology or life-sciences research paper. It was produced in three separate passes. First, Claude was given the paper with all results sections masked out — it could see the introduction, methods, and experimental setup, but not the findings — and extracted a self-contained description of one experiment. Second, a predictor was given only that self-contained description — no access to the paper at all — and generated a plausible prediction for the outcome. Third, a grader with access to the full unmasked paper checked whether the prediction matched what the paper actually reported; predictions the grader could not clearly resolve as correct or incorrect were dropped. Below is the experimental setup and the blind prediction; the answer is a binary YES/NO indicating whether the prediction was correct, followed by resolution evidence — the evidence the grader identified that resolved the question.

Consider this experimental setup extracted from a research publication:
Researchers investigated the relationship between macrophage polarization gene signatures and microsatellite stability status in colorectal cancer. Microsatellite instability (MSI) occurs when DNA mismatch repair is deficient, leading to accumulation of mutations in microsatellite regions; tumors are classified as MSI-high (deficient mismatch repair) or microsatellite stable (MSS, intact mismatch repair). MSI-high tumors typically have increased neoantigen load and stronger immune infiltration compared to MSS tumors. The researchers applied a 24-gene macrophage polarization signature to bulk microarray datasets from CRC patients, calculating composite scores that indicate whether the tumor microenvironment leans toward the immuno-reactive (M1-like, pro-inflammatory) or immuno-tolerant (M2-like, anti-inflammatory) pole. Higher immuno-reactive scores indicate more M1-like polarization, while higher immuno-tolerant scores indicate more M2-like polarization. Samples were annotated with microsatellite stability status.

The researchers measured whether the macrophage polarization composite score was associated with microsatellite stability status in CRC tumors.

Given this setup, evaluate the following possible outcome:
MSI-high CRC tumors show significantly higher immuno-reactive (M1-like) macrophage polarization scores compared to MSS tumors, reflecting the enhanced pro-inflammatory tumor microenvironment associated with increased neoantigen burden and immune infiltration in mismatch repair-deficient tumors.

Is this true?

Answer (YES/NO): YES